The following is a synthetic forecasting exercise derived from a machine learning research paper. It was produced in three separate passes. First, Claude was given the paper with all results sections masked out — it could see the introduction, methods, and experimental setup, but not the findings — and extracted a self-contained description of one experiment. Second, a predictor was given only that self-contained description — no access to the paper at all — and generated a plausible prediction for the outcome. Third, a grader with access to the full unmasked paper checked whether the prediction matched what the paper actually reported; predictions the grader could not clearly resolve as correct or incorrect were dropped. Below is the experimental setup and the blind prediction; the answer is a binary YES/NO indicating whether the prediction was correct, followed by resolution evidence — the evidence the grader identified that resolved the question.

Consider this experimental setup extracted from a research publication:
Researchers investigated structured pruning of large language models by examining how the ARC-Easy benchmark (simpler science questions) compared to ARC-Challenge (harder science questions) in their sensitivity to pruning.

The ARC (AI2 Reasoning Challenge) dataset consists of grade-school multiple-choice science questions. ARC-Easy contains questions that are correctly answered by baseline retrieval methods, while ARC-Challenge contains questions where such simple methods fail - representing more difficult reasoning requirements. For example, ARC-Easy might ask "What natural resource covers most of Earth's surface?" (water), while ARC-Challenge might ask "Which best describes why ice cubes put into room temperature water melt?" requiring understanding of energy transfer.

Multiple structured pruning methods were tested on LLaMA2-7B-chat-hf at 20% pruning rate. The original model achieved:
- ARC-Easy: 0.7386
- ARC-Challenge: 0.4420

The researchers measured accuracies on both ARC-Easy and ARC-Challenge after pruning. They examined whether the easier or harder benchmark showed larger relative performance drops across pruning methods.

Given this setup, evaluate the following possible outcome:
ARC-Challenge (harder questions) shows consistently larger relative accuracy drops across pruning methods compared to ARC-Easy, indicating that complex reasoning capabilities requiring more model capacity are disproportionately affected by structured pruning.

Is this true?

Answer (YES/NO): NO